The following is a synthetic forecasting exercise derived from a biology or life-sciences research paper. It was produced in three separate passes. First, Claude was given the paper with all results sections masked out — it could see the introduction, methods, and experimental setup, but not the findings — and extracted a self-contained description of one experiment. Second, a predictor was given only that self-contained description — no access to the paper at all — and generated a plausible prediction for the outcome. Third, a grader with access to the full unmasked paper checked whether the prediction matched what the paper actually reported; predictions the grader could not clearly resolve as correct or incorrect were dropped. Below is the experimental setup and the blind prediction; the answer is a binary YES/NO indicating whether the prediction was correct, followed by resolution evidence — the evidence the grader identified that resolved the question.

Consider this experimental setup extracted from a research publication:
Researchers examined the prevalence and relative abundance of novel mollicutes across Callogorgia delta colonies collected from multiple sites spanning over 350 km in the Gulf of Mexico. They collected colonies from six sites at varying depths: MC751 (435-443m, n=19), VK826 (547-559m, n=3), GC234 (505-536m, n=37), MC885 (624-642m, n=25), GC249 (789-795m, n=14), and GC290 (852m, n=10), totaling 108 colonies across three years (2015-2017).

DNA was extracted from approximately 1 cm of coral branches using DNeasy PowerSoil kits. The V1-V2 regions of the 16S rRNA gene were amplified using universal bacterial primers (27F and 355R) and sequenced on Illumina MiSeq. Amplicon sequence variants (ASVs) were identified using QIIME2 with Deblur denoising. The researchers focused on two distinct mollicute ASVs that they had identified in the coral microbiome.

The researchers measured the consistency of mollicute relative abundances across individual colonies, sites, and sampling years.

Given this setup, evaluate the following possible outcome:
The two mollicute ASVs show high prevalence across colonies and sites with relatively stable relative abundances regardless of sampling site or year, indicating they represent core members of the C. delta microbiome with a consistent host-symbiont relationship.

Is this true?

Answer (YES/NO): NO